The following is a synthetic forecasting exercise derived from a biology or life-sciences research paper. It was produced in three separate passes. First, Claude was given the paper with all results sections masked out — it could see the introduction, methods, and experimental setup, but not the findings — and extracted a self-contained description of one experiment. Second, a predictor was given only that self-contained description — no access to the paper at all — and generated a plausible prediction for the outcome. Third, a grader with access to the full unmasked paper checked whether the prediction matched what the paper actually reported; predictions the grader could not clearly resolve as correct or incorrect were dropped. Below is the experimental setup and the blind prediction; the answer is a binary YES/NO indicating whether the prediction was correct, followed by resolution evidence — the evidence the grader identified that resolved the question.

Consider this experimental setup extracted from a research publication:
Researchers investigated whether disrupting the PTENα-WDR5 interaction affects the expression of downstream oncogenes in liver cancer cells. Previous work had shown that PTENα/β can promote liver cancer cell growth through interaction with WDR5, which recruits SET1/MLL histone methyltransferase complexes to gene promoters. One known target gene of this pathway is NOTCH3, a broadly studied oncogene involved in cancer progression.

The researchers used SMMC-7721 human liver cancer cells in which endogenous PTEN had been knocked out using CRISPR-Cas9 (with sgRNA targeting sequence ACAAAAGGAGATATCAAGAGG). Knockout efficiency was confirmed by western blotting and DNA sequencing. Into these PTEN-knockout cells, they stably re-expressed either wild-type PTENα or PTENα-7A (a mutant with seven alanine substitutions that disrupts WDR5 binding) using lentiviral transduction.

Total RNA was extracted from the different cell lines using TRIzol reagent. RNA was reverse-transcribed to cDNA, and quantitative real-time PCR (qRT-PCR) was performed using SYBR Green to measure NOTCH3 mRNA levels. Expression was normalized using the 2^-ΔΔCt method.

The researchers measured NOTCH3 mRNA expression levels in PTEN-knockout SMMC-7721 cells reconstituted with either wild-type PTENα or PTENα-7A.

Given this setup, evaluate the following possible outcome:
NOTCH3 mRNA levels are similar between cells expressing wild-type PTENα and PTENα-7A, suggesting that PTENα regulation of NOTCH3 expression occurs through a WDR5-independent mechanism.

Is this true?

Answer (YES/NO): NO